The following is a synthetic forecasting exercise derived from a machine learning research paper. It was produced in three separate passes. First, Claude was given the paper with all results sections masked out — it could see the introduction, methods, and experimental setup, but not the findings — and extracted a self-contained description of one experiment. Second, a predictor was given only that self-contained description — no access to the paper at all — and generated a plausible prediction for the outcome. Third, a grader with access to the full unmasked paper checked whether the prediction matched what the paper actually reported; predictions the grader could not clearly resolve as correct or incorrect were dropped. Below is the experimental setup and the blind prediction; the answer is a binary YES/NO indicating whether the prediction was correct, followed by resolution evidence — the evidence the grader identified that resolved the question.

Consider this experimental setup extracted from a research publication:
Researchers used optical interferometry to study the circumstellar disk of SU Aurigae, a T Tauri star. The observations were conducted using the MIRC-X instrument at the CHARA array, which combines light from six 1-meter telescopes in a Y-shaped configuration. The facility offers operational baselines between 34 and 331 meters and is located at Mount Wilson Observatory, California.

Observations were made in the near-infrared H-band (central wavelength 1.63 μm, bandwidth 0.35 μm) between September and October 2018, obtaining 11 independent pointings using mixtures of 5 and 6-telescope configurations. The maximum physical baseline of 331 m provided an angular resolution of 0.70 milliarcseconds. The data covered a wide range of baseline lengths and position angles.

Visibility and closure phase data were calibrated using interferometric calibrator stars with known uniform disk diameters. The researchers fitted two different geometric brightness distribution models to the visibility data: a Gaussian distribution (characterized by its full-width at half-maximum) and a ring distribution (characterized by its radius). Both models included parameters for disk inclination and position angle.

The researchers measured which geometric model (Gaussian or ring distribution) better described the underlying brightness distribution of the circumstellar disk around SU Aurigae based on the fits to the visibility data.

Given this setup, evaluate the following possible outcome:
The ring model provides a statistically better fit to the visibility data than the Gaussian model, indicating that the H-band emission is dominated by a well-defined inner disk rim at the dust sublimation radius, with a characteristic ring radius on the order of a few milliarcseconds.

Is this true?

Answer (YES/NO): NO